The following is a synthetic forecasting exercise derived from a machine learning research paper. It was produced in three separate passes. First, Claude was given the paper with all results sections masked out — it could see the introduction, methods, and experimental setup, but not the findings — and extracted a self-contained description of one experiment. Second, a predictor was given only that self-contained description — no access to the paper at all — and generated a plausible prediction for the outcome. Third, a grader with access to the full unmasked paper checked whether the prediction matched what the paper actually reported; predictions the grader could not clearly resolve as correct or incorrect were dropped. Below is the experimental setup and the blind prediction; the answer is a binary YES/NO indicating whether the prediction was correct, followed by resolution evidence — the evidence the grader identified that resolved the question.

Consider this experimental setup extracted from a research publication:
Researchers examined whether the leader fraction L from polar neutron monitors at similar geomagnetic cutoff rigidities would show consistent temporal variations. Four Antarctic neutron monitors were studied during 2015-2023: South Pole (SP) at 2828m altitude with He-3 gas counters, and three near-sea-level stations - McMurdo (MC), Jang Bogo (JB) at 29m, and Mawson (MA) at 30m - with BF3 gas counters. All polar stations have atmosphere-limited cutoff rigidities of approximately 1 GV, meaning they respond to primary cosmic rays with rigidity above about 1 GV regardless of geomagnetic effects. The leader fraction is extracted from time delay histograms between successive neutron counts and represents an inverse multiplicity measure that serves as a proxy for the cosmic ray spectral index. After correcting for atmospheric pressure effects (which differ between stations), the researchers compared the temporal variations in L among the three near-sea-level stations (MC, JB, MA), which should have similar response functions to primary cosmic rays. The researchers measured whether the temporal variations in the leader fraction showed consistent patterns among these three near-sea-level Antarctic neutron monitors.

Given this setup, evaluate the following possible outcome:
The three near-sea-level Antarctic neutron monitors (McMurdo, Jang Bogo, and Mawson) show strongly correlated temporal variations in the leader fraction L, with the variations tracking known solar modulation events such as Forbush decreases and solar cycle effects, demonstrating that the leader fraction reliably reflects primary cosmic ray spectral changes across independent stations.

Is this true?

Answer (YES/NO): NO